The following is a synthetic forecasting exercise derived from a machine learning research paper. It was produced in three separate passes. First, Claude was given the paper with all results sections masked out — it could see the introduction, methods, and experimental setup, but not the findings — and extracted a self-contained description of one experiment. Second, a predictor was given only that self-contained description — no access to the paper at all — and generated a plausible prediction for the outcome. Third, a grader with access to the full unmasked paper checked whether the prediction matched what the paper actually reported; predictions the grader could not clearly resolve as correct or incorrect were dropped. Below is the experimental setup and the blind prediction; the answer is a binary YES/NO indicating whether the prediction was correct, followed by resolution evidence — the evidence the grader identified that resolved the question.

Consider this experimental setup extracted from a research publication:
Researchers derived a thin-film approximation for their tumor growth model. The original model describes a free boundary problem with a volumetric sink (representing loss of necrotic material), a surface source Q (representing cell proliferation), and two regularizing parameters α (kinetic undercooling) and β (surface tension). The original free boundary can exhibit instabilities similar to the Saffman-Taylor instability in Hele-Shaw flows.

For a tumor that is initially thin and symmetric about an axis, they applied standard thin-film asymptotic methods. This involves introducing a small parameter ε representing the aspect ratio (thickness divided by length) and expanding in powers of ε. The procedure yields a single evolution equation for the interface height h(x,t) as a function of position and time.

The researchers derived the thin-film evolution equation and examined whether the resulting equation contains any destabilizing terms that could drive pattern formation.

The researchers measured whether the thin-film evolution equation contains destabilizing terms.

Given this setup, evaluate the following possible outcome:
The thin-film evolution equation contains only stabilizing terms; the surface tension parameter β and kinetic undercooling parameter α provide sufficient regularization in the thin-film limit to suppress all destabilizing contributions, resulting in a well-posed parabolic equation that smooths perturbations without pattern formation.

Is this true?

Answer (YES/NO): NO